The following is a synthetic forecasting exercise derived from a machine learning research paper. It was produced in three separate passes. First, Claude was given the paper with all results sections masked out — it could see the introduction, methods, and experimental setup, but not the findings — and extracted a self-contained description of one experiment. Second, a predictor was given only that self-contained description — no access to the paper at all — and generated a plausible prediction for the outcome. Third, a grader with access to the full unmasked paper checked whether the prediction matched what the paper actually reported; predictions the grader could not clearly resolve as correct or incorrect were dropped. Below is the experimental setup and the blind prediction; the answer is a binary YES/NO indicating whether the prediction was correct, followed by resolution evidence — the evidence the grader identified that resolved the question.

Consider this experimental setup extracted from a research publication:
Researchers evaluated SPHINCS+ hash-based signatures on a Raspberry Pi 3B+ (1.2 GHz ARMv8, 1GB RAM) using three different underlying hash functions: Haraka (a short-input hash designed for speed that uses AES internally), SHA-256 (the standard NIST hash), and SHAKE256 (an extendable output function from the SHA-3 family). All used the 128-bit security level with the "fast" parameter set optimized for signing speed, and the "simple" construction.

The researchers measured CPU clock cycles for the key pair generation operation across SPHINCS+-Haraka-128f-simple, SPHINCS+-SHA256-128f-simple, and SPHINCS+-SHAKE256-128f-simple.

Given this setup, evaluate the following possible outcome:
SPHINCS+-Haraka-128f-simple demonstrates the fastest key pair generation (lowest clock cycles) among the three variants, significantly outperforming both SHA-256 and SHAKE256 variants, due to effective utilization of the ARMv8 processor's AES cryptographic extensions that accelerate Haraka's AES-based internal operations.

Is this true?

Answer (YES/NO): NO